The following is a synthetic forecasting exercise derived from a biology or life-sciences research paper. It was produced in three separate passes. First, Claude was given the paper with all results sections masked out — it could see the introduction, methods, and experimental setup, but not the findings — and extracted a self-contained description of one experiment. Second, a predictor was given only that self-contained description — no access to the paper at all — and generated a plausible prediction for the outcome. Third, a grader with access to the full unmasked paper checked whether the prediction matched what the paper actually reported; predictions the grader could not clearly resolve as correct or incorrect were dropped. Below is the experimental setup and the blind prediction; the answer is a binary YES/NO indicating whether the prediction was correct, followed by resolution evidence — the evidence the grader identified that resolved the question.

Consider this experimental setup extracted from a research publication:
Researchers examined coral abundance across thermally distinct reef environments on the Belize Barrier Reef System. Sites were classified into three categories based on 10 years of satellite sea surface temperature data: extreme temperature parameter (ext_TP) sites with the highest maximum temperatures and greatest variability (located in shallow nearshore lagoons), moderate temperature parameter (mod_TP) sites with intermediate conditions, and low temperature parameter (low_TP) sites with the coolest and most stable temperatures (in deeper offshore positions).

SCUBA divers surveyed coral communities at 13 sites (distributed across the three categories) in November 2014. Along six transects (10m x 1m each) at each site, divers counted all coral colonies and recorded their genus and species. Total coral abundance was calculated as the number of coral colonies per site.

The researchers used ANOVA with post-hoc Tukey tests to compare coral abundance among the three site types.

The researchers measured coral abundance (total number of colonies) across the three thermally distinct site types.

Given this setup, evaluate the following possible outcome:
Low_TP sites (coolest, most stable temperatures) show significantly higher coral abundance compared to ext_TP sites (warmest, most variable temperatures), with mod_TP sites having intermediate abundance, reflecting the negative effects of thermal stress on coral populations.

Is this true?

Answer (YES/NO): NO